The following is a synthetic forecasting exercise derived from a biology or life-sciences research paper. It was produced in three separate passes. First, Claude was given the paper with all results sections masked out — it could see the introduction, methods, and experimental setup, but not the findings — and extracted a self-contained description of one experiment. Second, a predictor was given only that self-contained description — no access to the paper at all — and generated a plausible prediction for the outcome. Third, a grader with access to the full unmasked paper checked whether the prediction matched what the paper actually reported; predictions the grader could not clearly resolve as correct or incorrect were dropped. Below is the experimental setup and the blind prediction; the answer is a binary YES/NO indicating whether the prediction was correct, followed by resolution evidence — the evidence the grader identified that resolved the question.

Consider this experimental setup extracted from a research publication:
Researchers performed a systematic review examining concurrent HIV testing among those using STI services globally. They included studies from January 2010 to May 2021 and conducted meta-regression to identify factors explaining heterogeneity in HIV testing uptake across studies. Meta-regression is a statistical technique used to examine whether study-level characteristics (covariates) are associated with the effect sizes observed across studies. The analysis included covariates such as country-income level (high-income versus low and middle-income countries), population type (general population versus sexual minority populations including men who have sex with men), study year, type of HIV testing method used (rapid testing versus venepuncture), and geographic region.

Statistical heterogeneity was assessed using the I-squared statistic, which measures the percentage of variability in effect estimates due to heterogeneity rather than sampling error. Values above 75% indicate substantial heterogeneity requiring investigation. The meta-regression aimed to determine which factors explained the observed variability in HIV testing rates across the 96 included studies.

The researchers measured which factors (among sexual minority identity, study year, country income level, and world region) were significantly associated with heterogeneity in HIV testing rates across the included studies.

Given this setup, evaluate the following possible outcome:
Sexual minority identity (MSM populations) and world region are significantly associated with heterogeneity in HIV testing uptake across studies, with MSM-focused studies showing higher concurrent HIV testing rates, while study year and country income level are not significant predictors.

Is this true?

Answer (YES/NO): NO